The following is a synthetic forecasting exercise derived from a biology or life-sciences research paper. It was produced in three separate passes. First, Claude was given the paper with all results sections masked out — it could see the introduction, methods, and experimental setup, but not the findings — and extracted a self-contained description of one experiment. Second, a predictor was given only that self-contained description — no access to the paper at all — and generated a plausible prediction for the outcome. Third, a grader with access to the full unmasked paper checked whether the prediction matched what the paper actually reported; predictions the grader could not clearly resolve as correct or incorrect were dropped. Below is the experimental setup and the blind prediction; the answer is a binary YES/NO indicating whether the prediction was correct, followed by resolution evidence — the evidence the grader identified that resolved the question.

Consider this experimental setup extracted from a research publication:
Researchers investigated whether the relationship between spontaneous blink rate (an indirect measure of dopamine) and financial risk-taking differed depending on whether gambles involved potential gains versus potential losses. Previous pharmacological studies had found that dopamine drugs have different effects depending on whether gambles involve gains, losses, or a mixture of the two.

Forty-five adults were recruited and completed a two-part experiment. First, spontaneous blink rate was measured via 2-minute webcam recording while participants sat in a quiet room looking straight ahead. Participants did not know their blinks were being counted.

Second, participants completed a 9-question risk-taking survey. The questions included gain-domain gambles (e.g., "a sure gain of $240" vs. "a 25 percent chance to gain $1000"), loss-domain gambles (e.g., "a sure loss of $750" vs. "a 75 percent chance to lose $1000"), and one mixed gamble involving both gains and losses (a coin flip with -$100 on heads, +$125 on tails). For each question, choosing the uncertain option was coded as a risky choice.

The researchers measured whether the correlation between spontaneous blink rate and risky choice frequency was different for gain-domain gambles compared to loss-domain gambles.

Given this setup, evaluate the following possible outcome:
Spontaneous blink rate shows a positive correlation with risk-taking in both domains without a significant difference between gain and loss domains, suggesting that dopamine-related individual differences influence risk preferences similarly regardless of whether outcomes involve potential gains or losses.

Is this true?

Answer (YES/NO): YES